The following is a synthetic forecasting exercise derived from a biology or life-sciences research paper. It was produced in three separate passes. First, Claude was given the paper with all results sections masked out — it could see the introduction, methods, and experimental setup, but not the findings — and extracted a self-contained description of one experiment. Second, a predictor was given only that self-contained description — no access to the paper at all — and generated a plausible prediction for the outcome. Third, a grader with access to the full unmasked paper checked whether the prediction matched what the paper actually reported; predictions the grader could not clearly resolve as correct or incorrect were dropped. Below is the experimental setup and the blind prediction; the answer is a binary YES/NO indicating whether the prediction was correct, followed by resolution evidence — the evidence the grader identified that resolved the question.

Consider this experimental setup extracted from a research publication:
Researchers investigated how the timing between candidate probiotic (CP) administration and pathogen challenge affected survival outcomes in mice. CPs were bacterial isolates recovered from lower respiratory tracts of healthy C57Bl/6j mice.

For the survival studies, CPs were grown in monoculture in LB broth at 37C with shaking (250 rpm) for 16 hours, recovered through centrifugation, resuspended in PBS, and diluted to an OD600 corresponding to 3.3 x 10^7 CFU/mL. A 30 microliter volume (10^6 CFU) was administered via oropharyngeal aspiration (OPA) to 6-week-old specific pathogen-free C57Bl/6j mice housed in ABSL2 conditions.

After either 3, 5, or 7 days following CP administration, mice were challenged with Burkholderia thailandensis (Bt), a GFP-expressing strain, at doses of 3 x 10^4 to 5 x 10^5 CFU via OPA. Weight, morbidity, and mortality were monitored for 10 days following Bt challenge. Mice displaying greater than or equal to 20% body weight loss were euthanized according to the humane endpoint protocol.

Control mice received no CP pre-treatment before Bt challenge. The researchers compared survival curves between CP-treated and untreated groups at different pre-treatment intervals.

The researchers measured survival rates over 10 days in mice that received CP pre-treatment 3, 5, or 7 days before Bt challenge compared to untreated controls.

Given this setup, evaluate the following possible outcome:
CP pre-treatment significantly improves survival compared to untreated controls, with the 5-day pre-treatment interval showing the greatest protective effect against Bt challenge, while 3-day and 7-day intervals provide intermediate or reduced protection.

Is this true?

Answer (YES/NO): NO